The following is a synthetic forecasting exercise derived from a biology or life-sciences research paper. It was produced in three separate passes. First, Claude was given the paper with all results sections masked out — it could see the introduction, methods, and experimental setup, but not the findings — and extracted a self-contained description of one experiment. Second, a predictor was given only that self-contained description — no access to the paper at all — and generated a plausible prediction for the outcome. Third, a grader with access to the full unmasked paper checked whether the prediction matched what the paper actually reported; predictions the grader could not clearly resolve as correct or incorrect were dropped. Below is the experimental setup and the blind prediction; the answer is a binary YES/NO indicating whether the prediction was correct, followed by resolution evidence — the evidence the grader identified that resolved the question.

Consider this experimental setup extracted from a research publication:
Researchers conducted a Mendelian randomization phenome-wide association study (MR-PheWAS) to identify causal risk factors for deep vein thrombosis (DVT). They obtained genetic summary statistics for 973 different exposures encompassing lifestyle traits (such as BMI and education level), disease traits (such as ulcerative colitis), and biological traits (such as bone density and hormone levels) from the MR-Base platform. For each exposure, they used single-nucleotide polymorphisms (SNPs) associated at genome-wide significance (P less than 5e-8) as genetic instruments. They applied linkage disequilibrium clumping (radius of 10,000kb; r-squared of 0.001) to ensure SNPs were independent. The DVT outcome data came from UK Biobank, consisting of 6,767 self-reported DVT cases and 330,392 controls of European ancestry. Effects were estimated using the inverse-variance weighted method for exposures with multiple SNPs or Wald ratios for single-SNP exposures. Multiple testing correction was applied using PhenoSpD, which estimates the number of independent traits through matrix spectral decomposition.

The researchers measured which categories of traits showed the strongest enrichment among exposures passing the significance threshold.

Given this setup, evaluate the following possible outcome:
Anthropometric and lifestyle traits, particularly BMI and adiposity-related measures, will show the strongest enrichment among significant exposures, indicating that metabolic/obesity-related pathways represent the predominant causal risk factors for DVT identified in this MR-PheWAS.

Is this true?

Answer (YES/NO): YES